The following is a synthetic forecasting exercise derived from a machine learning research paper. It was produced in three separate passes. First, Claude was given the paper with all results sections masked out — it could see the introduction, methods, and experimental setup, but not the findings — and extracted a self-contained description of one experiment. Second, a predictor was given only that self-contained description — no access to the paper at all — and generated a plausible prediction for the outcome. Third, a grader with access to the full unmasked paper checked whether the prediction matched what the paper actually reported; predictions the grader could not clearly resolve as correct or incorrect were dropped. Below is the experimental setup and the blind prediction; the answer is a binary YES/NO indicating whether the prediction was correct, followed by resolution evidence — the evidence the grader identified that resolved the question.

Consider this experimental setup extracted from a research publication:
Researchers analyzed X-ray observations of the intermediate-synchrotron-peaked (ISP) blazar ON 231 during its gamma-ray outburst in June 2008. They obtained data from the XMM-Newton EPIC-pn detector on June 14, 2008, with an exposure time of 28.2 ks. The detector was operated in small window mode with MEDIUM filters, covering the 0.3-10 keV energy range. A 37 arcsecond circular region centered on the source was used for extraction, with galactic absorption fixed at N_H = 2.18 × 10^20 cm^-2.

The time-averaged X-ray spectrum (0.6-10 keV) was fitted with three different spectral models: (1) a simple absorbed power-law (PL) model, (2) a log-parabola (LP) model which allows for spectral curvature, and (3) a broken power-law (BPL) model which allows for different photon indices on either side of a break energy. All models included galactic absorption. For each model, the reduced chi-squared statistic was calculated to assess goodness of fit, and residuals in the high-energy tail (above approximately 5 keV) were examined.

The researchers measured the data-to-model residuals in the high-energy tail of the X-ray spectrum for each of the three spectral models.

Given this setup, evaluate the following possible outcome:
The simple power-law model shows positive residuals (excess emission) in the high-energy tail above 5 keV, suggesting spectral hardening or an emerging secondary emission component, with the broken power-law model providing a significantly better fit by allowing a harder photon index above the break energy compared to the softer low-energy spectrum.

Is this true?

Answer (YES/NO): YES